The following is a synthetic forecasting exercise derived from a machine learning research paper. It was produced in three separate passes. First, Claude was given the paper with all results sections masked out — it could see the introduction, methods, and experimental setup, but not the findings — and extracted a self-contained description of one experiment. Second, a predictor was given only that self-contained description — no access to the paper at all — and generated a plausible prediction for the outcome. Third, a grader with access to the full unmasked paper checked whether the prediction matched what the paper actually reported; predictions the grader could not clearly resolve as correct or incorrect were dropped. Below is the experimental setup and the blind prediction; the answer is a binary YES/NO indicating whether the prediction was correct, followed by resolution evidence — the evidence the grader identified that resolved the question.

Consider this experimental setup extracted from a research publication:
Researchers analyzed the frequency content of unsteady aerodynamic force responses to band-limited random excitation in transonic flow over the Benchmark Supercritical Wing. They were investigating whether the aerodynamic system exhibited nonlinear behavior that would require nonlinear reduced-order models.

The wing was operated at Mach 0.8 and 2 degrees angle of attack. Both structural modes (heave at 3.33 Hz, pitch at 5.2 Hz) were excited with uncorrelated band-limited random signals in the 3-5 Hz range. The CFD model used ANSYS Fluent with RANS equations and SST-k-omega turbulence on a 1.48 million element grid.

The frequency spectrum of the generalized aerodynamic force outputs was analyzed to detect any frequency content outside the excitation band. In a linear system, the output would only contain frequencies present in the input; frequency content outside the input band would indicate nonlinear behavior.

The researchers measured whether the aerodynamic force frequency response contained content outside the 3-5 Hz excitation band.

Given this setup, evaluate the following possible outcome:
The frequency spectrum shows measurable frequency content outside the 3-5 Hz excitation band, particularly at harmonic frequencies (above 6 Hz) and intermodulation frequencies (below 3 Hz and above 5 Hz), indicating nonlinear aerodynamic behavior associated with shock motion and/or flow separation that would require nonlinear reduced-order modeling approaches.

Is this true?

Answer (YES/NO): YES